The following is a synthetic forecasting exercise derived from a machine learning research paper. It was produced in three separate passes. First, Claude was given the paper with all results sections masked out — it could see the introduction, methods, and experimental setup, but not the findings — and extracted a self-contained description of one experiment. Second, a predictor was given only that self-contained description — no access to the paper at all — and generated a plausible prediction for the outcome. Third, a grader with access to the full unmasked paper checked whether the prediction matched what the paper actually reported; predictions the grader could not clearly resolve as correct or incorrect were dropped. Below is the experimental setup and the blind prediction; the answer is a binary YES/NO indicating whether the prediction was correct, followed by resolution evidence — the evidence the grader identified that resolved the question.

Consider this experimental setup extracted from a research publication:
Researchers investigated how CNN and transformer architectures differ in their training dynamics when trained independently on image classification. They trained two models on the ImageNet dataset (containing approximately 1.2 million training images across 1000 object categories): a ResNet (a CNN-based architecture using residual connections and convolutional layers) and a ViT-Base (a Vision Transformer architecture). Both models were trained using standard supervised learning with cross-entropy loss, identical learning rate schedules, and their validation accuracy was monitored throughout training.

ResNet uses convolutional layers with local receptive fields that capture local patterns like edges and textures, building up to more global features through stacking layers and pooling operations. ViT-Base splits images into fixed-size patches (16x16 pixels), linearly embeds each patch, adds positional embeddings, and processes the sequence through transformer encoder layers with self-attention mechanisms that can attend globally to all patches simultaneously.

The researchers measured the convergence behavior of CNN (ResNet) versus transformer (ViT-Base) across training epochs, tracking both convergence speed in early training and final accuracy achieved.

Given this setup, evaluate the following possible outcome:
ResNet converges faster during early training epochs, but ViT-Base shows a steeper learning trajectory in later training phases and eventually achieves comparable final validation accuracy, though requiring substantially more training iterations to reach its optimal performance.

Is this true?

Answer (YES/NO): NO